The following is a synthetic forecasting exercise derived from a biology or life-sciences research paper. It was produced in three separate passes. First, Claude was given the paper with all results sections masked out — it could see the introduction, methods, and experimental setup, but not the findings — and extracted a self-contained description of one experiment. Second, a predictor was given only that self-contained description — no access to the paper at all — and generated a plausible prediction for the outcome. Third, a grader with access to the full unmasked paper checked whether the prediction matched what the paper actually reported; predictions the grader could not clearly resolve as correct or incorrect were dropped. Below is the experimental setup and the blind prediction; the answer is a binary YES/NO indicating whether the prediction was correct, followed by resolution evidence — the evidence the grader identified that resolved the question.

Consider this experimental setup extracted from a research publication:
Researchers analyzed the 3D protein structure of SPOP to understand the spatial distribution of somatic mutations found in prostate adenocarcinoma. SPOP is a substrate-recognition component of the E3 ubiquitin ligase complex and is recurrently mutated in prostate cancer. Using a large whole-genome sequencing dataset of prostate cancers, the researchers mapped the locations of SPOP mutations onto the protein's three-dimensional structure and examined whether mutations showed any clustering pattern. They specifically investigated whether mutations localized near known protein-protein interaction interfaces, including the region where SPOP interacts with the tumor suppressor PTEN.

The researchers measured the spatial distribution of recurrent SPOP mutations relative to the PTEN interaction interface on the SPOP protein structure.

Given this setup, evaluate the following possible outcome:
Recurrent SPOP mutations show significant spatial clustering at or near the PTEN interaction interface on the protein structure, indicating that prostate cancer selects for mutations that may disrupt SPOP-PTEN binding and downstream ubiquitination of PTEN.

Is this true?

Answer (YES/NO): YES